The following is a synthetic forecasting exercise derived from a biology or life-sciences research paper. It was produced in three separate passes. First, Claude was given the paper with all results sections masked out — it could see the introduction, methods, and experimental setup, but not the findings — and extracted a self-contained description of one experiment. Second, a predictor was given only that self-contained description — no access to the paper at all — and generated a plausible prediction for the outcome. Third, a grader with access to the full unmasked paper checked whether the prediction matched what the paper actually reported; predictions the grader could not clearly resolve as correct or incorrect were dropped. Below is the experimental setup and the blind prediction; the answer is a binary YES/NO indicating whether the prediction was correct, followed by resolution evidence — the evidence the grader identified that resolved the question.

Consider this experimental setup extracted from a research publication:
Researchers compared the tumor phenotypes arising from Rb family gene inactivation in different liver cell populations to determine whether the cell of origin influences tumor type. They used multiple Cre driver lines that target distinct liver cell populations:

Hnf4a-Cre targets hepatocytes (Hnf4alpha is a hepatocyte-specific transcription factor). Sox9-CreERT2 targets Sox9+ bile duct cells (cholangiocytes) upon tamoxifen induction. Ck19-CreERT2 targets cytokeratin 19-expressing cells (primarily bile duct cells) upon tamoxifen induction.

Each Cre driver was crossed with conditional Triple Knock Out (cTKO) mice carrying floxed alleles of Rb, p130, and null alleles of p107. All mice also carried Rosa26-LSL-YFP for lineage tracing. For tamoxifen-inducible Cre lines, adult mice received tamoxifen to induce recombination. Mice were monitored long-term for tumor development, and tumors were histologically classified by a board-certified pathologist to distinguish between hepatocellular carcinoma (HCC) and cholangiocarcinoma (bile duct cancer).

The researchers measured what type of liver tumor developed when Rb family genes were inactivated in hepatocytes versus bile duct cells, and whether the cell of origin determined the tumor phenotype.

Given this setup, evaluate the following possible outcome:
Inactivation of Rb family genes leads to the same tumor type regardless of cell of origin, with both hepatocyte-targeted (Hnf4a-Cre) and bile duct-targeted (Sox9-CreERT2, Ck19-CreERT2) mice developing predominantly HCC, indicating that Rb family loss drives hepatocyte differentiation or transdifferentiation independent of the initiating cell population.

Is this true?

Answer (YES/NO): NO